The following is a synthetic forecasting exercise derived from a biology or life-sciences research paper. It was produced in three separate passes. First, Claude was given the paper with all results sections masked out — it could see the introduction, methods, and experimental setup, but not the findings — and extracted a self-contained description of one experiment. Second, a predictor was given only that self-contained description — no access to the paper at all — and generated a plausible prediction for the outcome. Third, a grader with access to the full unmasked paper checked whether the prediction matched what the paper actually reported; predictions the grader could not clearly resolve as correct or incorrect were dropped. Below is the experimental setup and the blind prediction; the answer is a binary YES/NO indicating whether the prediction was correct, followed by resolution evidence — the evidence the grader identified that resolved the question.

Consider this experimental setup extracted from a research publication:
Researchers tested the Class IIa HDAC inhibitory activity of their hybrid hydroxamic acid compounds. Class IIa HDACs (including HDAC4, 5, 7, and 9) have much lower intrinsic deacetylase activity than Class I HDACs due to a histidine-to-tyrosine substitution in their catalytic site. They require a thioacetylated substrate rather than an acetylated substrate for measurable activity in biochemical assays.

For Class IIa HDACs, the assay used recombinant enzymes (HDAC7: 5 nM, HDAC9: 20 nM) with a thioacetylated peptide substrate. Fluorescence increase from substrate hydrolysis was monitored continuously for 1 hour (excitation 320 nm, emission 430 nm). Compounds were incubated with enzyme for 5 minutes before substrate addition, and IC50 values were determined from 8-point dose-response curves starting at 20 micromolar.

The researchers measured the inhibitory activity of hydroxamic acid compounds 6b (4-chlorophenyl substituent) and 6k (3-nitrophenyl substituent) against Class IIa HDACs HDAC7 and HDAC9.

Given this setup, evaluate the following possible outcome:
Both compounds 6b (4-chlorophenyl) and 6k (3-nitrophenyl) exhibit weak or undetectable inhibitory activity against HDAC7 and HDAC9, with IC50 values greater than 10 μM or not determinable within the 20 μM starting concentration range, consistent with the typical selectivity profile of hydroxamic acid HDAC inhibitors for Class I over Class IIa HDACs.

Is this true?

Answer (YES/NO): NO